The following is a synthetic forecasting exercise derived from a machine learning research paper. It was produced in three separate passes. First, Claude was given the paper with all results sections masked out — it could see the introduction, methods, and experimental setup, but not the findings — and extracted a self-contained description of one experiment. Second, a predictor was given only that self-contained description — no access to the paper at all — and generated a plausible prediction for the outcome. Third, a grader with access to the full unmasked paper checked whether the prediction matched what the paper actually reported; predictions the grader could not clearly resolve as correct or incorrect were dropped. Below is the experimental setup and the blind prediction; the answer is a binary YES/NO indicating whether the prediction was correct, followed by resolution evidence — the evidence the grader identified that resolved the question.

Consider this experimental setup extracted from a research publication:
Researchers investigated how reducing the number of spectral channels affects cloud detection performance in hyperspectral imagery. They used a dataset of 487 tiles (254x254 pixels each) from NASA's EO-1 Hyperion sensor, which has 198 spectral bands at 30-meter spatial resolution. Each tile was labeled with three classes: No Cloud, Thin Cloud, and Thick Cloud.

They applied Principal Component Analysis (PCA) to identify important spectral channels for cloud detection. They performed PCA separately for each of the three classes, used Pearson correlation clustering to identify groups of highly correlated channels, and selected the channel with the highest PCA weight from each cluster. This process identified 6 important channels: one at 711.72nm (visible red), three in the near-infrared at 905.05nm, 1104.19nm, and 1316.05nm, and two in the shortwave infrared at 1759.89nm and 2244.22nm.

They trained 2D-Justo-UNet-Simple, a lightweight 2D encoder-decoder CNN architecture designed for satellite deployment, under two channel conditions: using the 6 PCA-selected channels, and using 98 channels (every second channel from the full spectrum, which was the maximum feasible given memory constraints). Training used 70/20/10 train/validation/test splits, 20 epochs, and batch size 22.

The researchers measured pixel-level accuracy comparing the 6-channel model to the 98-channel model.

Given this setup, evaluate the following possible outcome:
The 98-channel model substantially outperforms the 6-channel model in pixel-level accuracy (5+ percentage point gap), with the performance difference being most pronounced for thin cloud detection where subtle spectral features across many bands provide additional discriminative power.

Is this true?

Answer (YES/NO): NO